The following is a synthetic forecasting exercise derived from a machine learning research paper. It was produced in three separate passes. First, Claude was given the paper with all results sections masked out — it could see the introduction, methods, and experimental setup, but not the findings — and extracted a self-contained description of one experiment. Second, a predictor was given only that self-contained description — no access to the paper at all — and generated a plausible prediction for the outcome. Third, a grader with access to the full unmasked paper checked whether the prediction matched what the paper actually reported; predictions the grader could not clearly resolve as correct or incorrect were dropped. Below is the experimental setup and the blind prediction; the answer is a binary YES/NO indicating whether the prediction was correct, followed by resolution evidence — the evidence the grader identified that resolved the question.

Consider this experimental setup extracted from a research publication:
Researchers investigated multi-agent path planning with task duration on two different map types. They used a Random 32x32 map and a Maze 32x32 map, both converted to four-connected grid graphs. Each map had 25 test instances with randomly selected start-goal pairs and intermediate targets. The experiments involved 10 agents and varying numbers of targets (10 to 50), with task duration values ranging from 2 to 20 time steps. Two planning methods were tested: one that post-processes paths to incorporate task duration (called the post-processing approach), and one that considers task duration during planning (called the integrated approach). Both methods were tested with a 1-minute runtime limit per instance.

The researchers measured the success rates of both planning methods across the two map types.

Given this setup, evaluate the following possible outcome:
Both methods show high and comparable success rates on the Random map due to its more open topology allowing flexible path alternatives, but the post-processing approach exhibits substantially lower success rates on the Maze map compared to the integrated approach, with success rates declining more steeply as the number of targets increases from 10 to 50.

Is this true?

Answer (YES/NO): NO